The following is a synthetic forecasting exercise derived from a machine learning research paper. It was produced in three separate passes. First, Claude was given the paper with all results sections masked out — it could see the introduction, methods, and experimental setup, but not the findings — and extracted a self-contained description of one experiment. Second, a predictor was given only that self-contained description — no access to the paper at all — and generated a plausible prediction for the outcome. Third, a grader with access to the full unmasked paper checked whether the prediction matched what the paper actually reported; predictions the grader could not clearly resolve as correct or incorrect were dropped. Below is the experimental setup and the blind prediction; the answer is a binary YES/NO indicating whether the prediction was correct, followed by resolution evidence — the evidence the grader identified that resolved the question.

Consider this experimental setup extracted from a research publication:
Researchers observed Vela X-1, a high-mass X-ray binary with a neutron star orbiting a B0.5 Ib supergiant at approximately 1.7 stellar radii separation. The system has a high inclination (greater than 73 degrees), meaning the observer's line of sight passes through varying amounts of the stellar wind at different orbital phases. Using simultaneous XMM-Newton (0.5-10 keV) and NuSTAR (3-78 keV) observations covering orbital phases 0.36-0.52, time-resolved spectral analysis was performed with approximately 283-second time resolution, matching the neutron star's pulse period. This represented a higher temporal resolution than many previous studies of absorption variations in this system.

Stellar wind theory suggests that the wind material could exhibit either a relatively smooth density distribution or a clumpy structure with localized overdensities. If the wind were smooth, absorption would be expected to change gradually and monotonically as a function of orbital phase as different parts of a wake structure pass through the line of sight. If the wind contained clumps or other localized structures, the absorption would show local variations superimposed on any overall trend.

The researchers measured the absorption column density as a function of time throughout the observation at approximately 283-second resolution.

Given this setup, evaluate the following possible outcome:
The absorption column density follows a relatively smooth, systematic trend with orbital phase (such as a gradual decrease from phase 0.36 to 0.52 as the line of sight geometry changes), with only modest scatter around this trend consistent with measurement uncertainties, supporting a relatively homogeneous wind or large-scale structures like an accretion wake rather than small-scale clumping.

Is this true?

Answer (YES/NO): NO